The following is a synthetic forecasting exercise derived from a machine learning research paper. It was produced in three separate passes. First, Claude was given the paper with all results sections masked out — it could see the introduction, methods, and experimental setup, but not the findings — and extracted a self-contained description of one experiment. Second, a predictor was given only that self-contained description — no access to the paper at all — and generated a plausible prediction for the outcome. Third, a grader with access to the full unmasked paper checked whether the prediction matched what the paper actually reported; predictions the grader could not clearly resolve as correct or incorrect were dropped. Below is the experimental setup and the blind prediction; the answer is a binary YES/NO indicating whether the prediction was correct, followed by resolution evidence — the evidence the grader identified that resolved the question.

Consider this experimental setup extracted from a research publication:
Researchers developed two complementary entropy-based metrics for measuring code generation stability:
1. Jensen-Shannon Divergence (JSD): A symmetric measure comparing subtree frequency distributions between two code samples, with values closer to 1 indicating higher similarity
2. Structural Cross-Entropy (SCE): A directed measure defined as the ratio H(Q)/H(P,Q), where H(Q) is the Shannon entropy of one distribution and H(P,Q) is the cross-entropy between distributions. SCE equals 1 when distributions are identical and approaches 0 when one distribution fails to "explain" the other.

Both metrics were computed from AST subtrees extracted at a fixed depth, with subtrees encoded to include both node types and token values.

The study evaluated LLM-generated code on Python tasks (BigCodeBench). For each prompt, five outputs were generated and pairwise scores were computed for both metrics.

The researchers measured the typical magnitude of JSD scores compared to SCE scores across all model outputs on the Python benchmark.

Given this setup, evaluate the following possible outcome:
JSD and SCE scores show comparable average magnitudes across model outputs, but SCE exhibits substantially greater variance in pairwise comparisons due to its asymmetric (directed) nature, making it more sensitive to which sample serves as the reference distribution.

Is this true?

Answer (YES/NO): NO